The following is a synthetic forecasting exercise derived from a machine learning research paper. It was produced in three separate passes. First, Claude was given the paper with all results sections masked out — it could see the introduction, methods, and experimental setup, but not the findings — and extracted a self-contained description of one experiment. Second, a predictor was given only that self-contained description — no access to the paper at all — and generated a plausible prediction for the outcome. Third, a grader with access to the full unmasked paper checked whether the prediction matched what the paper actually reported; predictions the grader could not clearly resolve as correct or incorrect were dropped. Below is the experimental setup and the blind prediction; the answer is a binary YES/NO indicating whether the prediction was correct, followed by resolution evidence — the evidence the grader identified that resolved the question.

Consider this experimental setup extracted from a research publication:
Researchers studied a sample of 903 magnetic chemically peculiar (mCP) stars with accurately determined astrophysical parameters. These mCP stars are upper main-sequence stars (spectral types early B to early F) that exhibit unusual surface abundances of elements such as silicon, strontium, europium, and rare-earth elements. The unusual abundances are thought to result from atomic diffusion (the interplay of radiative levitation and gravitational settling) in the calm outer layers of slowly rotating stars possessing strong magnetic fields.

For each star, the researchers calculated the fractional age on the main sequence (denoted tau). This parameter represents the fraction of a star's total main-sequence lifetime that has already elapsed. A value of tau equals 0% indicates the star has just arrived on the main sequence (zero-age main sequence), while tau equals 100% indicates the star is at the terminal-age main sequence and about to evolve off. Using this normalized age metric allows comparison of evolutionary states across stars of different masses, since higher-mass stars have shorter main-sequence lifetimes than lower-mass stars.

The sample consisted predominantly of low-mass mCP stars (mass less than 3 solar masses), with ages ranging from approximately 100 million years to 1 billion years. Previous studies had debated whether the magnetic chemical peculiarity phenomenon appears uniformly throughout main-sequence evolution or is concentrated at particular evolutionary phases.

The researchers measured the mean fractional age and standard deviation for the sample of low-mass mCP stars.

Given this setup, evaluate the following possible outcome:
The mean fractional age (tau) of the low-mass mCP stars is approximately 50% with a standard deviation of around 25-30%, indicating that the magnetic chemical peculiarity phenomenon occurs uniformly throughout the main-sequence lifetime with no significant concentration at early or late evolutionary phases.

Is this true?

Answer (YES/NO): NO